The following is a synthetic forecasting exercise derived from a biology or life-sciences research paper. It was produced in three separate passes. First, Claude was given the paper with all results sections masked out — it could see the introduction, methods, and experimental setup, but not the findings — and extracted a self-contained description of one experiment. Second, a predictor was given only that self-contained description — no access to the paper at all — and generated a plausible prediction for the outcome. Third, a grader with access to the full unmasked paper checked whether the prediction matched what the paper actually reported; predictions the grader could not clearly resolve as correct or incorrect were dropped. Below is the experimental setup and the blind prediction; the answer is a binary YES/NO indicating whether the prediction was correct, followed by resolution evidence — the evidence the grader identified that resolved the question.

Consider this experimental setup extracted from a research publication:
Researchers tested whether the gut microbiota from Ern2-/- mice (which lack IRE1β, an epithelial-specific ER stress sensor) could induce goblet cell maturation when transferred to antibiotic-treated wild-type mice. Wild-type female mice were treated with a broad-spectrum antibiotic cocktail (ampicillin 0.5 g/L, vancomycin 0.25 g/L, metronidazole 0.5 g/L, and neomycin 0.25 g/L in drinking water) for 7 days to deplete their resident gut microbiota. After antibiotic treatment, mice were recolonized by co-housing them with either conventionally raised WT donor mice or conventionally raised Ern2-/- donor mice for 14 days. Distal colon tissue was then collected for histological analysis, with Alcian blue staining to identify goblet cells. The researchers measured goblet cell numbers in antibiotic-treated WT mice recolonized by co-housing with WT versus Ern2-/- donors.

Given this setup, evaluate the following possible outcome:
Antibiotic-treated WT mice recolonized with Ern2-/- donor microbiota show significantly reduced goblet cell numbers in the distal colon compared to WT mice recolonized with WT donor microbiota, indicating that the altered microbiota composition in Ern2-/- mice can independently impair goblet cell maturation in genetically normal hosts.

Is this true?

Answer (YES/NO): YES